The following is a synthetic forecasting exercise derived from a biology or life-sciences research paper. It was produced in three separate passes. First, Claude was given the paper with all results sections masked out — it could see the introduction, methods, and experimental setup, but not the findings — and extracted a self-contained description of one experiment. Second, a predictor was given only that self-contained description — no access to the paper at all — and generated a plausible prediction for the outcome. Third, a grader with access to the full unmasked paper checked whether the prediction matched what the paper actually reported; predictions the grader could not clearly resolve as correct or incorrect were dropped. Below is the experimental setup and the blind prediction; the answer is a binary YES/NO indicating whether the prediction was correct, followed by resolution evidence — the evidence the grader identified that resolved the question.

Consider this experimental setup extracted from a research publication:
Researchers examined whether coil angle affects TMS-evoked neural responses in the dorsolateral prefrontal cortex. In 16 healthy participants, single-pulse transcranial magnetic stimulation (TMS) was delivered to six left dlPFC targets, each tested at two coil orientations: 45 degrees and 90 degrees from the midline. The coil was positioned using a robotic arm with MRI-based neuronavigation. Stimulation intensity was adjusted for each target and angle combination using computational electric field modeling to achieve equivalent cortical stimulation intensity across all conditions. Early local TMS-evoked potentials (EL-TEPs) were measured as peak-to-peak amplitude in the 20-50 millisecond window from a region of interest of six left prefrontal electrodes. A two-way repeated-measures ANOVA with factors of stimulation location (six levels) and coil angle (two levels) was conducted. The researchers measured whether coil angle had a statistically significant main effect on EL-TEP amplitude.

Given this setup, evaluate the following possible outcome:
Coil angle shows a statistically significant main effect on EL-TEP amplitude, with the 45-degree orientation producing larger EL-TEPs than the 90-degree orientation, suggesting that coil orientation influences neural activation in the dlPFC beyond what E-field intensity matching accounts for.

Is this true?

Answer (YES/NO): NO